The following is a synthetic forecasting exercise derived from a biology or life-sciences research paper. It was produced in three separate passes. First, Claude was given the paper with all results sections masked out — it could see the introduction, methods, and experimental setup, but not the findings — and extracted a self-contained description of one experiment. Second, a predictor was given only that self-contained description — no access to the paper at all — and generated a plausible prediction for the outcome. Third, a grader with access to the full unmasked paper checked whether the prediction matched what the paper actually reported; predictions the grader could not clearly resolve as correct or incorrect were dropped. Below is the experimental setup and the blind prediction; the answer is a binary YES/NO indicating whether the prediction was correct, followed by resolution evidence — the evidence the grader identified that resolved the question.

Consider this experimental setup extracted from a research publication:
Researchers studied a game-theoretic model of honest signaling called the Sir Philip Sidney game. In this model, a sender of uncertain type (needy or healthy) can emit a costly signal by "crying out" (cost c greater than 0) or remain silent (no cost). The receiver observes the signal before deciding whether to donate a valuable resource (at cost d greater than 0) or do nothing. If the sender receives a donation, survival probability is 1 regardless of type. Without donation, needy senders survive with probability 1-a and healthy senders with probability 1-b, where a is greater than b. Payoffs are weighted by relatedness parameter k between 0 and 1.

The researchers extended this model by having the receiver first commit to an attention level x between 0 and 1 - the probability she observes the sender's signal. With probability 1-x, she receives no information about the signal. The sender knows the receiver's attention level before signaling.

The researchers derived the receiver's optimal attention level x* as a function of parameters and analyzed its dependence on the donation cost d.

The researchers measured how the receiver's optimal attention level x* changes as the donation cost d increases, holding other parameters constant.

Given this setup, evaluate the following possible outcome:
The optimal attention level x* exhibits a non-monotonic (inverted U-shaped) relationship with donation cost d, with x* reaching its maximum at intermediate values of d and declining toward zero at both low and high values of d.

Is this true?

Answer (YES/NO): NO